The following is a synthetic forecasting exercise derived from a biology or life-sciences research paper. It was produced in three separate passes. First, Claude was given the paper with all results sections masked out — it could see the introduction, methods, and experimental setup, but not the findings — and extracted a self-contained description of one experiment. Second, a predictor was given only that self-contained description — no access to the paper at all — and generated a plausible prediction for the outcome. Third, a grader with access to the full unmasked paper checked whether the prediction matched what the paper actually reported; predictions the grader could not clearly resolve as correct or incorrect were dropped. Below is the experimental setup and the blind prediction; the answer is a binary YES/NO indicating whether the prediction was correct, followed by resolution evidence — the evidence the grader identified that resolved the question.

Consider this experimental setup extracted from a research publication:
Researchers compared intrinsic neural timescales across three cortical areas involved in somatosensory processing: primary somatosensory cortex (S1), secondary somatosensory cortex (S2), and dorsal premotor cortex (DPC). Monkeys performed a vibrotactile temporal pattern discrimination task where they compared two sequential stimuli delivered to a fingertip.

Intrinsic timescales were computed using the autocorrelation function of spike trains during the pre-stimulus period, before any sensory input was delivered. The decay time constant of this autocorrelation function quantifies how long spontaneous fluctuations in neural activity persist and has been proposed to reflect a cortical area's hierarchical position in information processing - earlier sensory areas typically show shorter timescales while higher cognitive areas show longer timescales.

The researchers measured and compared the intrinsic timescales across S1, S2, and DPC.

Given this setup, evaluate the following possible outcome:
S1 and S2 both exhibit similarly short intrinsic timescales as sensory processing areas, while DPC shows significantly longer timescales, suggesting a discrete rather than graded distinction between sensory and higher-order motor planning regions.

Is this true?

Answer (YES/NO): NO